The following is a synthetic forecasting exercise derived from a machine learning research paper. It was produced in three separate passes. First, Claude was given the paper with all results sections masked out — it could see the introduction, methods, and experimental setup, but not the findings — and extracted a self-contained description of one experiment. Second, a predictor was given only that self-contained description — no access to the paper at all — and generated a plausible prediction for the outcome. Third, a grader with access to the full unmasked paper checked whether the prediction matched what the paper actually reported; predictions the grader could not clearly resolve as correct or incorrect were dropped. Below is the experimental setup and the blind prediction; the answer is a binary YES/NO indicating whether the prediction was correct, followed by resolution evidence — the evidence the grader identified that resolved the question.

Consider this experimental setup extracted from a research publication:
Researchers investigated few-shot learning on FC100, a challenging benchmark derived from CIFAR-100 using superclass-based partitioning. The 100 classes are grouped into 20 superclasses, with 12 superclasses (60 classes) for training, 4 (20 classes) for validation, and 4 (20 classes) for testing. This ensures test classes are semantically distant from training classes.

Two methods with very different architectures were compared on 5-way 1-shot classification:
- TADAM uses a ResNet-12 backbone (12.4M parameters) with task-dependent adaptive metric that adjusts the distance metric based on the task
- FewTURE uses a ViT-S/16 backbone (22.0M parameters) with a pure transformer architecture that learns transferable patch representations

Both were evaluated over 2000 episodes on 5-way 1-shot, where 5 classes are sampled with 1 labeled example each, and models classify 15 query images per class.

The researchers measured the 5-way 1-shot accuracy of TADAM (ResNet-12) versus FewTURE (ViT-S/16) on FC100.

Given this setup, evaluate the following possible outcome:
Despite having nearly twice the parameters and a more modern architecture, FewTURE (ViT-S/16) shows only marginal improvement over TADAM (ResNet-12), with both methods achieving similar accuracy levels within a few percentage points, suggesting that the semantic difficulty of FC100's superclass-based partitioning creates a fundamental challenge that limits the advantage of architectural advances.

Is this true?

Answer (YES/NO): NO